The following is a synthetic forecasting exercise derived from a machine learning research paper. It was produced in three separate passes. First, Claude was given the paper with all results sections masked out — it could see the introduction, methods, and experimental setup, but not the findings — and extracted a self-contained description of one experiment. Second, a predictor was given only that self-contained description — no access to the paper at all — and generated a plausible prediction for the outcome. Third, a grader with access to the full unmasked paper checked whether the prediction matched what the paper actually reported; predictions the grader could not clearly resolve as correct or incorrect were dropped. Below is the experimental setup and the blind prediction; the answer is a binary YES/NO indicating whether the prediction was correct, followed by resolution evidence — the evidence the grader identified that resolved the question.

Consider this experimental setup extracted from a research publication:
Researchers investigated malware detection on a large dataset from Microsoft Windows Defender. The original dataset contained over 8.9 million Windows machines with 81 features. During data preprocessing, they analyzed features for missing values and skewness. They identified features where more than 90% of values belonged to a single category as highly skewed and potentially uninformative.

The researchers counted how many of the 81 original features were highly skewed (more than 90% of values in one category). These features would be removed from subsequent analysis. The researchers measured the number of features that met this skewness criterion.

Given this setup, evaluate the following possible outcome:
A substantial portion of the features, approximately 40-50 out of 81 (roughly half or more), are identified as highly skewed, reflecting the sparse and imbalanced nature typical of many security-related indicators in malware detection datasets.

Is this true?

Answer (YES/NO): NO